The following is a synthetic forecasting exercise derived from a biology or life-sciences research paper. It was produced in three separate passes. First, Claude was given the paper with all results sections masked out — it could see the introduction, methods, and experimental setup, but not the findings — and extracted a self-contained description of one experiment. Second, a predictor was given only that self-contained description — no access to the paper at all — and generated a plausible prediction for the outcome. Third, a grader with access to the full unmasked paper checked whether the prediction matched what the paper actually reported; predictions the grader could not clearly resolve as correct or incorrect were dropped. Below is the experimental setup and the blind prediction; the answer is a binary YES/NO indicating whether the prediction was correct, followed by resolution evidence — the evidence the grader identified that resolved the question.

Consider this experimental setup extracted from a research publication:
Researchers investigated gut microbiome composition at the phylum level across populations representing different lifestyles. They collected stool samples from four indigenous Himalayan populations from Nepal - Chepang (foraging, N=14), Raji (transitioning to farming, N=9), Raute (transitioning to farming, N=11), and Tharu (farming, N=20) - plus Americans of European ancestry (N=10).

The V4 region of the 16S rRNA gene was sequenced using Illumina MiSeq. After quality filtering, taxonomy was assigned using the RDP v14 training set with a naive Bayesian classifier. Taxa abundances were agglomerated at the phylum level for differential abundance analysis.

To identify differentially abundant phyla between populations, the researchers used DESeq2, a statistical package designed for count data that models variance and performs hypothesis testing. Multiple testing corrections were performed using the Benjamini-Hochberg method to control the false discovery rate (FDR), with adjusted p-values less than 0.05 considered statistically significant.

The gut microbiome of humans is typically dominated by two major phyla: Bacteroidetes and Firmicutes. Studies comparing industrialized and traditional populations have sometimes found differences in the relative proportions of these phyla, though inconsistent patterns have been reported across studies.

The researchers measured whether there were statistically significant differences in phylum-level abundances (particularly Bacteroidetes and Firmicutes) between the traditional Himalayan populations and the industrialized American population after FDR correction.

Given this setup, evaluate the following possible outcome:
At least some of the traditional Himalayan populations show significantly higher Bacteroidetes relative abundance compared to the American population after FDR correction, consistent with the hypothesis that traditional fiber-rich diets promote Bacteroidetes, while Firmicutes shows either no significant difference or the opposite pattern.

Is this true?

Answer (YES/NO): NO